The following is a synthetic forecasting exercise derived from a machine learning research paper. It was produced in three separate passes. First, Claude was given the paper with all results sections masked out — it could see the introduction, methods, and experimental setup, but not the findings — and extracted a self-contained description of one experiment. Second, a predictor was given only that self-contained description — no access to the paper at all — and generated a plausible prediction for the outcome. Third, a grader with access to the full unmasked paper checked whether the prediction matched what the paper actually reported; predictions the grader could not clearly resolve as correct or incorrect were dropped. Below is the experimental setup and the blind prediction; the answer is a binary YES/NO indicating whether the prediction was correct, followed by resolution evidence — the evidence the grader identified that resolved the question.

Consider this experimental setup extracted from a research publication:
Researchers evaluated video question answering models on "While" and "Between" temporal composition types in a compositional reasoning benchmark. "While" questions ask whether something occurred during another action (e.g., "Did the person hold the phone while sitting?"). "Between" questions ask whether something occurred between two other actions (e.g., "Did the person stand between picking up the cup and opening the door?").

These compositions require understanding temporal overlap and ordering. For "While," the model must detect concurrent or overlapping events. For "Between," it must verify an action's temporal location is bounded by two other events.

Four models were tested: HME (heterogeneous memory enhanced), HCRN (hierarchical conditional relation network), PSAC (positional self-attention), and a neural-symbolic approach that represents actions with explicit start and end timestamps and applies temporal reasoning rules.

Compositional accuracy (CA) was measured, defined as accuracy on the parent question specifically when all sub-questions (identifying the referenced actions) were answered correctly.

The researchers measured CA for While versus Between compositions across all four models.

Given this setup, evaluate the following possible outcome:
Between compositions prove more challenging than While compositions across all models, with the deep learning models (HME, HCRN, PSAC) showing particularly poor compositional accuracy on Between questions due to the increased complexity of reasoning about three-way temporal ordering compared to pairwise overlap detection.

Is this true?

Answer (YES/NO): NO